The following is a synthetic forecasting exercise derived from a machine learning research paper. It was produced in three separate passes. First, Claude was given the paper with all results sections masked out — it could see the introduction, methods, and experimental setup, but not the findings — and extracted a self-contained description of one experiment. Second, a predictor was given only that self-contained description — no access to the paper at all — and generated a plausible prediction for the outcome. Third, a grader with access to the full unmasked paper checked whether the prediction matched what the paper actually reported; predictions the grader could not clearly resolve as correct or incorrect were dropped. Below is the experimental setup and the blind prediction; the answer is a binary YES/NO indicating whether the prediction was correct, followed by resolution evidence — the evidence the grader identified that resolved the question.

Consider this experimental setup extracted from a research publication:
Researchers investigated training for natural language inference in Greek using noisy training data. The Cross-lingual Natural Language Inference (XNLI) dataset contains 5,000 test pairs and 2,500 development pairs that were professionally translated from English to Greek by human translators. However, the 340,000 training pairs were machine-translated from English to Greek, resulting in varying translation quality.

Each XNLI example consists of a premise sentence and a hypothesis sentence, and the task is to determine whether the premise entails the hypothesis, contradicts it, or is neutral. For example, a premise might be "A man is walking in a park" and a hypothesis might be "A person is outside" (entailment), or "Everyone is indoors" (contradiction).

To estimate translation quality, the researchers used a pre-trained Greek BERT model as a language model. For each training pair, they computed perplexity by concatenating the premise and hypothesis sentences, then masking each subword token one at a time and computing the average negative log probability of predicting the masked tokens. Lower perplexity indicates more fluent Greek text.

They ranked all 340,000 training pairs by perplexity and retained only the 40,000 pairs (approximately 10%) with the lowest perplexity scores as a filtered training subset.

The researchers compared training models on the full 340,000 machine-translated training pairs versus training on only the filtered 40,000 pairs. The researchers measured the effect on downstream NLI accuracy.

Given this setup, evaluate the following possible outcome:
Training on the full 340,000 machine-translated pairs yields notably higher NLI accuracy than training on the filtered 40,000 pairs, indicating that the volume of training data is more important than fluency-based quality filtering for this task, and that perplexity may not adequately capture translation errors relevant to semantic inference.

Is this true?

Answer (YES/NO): YES